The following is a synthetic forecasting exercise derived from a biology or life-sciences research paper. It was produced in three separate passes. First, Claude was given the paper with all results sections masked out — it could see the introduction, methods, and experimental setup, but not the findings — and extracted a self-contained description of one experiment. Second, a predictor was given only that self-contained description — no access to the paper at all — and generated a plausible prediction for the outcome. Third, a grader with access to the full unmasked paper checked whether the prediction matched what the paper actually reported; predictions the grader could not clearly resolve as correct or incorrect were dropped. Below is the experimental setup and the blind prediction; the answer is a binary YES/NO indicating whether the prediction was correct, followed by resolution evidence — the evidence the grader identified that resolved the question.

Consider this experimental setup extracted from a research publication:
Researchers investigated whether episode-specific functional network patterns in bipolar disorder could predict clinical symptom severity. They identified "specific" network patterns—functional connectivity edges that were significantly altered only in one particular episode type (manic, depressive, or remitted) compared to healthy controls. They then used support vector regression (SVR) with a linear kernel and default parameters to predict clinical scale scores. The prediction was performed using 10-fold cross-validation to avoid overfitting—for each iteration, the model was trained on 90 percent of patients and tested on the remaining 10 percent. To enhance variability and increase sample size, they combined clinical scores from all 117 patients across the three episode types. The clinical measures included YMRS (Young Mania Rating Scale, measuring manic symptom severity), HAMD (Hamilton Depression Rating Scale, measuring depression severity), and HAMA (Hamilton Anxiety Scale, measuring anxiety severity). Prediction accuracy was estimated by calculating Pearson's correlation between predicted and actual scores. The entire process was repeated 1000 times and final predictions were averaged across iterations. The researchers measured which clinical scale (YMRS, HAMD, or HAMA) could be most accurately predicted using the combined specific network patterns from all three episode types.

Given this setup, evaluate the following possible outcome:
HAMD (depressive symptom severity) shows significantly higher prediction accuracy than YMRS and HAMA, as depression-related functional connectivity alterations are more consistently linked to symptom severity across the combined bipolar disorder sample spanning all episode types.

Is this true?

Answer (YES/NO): NO